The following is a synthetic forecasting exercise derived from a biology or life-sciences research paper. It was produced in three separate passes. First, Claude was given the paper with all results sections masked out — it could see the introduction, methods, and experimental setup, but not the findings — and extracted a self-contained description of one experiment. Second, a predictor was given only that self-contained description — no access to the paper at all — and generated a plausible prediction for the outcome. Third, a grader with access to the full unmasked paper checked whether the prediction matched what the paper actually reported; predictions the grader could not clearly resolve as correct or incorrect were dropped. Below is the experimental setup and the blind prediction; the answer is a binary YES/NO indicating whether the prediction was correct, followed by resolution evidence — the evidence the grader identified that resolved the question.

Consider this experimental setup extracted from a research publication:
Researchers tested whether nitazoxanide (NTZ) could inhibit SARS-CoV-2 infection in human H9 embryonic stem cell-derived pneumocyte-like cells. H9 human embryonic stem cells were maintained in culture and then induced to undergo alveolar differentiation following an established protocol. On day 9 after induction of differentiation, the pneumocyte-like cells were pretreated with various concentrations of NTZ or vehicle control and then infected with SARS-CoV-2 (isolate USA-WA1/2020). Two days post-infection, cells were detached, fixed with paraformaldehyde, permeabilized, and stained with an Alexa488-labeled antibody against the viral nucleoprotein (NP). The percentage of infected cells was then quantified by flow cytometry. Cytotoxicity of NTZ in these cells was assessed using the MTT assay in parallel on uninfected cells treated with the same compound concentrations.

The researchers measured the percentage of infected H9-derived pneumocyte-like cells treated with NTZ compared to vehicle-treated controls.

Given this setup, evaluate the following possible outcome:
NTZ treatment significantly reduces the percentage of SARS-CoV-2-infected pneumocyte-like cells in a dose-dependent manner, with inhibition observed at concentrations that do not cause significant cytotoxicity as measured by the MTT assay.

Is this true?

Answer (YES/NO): YES